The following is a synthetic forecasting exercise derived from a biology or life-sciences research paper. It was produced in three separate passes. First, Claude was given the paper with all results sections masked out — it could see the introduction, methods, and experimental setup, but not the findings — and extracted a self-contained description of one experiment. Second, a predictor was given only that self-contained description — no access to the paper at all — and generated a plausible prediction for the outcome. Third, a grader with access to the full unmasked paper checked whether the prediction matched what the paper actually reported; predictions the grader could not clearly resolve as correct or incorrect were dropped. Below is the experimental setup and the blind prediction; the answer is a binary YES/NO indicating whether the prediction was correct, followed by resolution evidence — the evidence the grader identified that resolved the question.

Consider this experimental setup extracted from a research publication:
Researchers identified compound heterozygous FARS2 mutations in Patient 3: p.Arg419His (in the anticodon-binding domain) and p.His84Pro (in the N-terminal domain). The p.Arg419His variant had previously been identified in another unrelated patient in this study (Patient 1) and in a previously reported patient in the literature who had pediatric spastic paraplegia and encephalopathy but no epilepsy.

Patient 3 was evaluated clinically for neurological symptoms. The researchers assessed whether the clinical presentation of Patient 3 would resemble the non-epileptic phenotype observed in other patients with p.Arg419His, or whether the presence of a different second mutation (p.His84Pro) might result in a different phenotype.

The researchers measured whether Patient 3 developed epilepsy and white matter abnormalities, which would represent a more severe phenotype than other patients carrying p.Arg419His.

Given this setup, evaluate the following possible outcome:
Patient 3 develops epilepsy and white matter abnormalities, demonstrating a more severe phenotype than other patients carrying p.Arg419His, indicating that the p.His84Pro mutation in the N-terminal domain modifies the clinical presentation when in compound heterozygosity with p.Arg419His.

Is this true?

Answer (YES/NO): YES